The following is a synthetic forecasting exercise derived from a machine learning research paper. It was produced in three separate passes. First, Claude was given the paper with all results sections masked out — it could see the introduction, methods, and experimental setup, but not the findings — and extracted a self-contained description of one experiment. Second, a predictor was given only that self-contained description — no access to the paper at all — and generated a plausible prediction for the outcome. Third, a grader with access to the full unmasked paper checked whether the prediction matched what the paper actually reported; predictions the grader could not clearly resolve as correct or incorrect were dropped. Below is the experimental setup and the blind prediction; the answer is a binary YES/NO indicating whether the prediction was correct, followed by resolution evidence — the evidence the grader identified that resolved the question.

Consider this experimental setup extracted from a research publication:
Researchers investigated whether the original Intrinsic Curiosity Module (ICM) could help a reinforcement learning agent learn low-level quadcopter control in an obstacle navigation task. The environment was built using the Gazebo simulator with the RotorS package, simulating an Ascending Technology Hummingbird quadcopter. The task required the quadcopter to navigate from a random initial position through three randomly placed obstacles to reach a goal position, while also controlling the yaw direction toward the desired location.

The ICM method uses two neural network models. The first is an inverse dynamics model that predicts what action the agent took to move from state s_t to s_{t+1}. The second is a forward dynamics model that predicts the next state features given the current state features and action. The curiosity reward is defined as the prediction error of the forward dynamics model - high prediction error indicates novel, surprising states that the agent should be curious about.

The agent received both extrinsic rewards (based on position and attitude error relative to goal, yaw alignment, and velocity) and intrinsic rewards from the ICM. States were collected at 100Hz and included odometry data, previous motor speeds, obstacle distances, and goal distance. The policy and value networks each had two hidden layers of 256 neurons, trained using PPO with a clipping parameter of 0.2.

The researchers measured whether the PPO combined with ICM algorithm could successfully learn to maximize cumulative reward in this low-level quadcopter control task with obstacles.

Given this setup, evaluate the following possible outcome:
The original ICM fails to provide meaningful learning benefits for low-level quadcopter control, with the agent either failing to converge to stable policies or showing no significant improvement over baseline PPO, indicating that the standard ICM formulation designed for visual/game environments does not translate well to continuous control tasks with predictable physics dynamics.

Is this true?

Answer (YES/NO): YES